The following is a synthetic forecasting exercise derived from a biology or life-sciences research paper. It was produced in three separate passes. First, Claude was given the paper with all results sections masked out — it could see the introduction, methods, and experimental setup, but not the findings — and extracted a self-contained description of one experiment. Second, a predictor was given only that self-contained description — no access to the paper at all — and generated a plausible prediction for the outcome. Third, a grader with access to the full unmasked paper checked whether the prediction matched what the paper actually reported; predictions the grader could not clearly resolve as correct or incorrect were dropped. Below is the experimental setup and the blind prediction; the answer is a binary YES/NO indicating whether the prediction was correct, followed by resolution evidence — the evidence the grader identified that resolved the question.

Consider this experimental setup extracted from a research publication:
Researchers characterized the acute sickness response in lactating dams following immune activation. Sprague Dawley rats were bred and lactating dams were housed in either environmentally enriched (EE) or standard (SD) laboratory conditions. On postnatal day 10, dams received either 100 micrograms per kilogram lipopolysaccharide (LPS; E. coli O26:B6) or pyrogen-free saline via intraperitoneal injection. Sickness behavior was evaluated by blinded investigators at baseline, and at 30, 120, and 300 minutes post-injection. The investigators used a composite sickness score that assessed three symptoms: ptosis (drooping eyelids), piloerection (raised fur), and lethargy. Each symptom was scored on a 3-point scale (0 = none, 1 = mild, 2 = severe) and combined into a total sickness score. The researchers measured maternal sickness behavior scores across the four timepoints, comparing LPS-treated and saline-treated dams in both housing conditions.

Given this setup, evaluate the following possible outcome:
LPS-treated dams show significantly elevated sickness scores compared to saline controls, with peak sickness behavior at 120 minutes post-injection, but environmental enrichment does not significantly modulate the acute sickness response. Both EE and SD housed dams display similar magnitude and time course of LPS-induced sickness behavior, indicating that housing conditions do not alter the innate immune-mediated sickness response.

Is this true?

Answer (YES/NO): NO